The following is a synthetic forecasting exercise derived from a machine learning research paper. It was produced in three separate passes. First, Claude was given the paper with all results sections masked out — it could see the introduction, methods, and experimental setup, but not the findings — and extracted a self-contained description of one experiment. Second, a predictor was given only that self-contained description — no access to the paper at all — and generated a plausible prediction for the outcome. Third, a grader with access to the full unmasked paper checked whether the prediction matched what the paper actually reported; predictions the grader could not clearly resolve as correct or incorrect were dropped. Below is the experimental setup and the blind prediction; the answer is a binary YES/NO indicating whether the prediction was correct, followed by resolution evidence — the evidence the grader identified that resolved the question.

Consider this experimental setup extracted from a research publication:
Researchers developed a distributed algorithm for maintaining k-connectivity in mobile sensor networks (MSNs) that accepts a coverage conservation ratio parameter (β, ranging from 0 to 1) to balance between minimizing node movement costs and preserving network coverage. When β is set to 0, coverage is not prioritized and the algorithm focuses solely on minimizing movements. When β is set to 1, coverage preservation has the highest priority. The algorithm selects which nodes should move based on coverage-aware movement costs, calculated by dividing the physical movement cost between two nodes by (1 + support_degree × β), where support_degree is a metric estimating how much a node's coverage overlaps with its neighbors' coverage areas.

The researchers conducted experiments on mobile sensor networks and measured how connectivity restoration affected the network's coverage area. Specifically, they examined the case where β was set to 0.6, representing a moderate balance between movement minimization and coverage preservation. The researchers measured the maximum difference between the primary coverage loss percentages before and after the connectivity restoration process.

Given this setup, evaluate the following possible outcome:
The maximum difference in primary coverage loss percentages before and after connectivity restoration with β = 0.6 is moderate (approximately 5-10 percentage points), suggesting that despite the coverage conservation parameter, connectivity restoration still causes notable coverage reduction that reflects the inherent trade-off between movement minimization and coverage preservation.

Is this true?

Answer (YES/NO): NO